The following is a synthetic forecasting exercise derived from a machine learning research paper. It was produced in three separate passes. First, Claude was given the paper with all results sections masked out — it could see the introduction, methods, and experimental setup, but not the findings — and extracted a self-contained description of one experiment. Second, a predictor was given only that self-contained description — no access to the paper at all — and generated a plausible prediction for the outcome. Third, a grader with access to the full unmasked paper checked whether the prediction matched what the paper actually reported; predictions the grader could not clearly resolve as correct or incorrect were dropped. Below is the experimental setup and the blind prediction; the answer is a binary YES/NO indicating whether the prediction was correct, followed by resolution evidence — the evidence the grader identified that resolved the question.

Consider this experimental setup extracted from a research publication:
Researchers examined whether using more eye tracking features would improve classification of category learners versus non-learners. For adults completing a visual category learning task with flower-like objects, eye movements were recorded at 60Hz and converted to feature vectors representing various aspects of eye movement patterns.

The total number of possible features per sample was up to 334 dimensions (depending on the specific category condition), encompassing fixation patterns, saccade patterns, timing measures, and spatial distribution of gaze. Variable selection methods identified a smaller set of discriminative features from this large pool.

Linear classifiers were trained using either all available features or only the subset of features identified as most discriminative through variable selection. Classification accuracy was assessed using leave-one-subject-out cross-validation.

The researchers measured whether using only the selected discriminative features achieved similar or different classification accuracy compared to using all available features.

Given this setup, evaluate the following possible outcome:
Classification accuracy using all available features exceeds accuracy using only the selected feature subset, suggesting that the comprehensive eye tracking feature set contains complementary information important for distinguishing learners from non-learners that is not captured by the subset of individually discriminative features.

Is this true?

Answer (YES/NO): NO